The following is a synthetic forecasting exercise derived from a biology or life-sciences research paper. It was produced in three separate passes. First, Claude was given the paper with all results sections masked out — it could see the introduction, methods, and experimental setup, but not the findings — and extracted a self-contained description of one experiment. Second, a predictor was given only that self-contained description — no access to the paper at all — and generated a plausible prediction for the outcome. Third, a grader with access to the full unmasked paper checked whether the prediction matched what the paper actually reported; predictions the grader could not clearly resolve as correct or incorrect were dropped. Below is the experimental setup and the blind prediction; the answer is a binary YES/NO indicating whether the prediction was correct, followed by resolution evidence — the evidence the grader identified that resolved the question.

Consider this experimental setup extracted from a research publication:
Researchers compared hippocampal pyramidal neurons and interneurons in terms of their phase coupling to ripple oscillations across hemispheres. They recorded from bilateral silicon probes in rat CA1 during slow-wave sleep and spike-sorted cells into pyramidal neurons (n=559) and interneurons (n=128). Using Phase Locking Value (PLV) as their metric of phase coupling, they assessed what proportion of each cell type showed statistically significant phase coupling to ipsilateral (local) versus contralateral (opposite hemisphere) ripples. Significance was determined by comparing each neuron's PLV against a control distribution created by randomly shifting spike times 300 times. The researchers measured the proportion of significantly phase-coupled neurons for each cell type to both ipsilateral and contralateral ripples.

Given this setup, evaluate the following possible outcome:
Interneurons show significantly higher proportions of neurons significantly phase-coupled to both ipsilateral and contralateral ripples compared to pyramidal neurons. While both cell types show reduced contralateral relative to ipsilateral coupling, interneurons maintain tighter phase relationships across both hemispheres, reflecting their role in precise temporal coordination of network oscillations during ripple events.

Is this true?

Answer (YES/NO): YES